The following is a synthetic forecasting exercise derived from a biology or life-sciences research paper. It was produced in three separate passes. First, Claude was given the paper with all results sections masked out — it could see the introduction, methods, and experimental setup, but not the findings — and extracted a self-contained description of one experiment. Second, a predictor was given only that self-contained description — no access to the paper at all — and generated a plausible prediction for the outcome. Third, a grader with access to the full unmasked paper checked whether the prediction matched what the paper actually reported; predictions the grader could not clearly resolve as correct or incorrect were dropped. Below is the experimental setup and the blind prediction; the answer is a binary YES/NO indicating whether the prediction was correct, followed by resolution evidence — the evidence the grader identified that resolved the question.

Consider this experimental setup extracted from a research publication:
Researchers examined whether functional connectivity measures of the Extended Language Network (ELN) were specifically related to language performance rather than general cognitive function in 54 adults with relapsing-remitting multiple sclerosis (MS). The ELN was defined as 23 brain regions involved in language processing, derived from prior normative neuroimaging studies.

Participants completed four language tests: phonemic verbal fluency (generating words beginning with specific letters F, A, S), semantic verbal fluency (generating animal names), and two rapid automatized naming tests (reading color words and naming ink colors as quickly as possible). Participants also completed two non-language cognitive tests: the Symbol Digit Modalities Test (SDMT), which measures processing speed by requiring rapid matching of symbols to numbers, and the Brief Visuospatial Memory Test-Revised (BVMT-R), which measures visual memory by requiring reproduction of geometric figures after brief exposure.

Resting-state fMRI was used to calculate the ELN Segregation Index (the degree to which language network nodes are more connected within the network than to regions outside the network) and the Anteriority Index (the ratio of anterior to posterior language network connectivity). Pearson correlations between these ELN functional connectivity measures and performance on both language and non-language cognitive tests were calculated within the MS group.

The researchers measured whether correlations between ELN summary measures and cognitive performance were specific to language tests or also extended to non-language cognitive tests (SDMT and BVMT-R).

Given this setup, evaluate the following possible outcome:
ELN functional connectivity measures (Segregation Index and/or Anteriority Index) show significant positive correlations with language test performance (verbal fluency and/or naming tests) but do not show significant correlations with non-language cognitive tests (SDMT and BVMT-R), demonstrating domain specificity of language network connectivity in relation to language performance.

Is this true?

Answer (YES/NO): NO